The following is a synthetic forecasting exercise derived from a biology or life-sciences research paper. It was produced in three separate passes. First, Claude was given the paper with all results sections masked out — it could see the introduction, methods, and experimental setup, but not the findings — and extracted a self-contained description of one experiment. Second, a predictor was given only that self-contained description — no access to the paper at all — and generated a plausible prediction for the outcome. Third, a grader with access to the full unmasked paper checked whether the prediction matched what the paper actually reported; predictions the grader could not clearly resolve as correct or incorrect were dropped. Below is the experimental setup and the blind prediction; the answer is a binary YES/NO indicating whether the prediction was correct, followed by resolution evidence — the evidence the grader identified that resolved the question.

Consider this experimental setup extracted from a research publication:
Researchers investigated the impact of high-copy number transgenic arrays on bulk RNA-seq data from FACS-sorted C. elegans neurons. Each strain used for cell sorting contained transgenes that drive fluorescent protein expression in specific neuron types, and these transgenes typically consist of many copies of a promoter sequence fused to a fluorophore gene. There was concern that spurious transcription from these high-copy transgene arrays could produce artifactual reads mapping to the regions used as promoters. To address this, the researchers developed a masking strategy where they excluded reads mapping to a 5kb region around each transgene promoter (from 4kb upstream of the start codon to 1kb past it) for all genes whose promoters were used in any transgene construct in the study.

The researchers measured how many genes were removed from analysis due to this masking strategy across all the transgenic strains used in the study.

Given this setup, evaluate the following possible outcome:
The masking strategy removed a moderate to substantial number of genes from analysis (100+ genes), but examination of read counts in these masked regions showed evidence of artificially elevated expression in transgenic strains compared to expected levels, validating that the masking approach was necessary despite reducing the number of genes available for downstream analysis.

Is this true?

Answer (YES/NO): NO